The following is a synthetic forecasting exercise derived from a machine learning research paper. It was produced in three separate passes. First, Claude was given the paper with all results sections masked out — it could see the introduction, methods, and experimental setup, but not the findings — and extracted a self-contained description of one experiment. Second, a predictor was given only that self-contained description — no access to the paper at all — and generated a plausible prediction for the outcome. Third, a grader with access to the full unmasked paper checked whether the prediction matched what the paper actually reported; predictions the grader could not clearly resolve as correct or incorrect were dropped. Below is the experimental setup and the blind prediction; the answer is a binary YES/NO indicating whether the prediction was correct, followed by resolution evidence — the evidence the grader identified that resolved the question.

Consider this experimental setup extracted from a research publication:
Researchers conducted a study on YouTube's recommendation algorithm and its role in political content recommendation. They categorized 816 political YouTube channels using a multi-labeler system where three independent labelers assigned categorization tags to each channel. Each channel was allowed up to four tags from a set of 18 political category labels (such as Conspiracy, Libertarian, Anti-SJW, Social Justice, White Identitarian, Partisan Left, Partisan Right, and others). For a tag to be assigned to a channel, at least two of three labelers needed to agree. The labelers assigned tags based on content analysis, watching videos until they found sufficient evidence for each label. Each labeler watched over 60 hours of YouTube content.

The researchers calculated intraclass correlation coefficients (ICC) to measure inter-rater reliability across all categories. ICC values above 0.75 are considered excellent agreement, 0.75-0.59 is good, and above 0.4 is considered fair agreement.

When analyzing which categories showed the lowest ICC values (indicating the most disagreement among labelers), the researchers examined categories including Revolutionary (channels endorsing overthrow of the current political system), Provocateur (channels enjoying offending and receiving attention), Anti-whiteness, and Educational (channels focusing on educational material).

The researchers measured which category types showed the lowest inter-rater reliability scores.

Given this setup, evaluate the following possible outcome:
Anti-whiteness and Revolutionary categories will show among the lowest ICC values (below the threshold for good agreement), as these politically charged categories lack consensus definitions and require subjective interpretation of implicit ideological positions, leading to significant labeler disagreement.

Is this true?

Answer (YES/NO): YES